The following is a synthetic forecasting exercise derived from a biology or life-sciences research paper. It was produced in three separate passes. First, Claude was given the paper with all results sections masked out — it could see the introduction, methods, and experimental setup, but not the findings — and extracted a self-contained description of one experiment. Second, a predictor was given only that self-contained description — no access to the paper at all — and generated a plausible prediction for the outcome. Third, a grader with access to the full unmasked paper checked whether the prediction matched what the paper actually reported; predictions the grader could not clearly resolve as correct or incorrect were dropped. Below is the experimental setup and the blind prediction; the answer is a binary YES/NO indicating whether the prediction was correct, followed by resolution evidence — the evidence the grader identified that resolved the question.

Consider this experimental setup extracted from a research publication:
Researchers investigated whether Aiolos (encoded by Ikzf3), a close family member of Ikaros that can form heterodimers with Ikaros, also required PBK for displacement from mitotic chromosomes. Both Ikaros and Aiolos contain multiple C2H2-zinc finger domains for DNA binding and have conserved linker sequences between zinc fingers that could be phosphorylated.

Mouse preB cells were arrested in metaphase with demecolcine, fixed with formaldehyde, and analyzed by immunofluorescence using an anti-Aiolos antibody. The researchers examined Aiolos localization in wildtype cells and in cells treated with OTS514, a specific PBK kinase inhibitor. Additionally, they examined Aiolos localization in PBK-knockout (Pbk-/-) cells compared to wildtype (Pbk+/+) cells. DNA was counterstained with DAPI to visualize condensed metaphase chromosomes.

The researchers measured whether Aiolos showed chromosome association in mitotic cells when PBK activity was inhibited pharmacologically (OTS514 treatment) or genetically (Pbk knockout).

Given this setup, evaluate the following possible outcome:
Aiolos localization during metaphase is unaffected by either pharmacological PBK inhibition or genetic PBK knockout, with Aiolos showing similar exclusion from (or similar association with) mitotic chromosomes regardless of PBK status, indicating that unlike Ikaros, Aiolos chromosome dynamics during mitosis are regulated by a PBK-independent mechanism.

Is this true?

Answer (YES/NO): NO